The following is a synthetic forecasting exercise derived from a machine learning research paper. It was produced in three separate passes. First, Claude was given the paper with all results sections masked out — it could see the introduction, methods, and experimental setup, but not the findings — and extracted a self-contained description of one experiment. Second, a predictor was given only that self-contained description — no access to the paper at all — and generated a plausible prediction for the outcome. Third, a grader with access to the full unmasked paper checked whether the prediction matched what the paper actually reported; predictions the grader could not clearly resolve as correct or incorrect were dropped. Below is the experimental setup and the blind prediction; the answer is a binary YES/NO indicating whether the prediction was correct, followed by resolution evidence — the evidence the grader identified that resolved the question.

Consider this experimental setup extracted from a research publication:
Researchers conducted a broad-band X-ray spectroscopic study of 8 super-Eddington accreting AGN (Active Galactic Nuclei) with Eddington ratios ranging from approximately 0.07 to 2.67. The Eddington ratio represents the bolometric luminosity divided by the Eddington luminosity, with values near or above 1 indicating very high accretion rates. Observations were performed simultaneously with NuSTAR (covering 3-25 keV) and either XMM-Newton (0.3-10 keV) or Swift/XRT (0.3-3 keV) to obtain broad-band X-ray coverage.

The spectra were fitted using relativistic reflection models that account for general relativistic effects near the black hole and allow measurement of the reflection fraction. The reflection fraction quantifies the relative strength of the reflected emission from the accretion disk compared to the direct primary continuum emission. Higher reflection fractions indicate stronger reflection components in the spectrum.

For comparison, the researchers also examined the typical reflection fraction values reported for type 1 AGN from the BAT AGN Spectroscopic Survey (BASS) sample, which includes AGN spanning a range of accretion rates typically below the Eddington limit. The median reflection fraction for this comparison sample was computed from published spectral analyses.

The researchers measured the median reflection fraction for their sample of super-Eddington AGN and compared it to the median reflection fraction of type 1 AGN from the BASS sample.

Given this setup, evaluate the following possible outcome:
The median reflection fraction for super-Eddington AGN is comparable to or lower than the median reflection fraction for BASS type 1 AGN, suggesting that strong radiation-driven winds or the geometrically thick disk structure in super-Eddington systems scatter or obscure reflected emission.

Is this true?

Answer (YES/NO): NO